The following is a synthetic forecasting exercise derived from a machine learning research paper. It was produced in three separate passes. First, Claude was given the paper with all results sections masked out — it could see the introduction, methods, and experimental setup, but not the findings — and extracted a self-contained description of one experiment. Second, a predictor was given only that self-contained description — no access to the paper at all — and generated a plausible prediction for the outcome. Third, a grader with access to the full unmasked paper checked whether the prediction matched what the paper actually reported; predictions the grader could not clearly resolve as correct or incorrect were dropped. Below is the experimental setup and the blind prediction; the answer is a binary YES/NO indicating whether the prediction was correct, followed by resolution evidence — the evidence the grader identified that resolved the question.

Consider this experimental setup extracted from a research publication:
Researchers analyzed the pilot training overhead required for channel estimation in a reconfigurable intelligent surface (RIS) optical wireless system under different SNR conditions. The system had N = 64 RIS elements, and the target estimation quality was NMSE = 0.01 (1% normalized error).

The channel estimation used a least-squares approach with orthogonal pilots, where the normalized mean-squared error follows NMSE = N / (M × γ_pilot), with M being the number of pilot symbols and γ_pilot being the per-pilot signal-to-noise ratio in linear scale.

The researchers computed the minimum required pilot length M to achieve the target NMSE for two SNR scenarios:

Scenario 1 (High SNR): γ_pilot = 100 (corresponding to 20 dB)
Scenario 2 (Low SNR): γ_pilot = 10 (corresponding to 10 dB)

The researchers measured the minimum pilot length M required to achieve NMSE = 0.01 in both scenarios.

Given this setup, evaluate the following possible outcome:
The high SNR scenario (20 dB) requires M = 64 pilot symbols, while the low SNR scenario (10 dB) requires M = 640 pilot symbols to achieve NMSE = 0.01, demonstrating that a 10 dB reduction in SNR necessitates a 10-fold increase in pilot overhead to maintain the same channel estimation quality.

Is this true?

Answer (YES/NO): NO